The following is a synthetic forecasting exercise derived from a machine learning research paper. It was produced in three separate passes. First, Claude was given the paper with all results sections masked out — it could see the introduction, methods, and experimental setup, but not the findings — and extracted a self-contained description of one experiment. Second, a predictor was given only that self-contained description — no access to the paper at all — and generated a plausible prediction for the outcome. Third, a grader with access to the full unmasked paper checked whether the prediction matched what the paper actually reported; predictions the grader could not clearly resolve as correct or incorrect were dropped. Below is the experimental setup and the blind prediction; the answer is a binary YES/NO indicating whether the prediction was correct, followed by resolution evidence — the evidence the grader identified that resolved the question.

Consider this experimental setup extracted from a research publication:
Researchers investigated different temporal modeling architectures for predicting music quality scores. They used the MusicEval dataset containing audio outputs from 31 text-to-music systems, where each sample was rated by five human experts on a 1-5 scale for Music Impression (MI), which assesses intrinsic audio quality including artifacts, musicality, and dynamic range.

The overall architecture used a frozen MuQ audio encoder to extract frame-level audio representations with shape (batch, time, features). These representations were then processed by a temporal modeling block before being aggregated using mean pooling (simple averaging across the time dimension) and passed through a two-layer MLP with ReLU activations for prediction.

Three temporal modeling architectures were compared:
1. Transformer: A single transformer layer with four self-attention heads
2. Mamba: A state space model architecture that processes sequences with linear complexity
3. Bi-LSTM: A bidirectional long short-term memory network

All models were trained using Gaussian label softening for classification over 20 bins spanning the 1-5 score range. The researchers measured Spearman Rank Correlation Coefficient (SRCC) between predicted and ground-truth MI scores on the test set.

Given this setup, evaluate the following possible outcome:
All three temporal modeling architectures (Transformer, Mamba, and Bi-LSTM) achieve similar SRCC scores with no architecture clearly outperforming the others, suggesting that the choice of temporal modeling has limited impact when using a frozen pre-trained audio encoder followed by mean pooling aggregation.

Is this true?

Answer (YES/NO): NO